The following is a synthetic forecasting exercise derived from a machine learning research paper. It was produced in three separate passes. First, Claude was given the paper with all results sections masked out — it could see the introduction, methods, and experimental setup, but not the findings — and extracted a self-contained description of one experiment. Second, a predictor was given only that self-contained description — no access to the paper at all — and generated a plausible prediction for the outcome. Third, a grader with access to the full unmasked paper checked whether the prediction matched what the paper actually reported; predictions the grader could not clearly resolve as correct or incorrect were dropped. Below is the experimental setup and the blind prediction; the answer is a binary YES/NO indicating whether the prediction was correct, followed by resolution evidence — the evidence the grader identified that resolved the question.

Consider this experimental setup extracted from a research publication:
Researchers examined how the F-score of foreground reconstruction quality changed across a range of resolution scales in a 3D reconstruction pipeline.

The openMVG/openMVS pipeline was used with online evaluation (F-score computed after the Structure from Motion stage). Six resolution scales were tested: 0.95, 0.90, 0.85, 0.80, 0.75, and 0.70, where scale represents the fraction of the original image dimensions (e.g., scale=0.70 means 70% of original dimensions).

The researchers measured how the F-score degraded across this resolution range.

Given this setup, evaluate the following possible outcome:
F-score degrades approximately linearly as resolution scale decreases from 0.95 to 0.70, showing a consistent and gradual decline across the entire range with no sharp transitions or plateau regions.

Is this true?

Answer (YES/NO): NO